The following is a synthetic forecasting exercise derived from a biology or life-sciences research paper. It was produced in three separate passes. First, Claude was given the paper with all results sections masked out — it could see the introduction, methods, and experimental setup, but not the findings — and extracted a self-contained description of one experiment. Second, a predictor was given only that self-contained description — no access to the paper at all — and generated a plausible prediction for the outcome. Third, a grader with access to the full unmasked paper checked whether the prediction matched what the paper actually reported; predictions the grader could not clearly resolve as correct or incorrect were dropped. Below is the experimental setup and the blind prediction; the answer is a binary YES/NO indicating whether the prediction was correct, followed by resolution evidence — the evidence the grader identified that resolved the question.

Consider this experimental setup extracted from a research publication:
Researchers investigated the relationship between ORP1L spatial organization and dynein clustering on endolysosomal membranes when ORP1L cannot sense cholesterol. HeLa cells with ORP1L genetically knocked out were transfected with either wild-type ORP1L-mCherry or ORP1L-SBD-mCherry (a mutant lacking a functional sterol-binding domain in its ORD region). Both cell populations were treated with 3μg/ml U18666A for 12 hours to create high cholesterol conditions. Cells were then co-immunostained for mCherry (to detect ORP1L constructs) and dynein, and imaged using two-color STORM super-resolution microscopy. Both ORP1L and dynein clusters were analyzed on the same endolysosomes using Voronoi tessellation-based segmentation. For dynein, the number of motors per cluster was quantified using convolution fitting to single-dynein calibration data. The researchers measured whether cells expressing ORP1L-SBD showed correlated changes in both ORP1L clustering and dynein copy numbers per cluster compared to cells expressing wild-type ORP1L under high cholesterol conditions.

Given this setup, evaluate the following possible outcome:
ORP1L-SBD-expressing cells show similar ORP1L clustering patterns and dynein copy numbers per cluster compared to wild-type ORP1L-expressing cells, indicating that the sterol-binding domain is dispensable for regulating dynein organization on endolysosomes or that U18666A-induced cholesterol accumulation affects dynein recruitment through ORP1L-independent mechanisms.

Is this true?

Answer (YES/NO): NO